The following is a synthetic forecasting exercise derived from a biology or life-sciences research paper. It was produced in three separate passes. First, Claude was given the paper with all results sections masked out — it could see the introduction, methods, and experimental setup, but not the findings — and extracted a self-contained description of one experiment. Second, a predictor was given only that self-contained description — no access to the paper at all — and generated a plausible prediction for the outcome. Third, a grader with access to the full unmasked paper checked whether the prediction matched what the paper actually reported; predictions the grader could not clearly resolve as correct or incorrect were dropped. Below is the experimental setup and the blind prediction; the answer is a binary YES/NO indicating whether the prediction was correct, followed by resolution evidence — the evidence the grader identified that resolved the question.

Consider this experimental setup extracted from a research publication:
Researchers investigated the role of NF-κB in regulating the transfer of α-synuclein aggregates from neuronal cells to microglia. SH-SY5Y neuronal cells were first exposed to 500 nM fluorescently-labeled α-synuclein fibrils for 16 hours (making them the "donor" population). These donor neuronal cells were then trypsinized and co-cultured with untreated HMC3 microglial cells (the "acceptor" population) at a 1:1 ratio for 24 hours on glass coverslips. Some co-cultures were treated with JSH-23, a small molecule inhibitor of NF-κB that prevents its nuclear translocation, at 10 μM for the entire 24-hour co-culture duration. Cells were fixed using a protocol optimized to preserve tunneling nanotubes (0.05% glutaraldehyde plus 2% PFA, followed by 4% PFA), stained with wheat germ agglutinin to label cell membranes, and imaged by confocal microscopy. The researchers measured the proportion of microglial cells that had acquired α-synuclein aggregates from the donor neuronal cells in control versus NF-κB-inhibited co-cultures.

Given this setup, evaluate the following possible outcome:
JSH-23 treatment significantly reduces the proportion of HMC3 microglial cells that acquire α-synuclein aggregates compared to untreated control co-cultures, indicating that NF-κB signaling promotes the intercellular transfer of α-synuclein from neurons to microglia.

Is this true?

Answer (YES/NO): YES